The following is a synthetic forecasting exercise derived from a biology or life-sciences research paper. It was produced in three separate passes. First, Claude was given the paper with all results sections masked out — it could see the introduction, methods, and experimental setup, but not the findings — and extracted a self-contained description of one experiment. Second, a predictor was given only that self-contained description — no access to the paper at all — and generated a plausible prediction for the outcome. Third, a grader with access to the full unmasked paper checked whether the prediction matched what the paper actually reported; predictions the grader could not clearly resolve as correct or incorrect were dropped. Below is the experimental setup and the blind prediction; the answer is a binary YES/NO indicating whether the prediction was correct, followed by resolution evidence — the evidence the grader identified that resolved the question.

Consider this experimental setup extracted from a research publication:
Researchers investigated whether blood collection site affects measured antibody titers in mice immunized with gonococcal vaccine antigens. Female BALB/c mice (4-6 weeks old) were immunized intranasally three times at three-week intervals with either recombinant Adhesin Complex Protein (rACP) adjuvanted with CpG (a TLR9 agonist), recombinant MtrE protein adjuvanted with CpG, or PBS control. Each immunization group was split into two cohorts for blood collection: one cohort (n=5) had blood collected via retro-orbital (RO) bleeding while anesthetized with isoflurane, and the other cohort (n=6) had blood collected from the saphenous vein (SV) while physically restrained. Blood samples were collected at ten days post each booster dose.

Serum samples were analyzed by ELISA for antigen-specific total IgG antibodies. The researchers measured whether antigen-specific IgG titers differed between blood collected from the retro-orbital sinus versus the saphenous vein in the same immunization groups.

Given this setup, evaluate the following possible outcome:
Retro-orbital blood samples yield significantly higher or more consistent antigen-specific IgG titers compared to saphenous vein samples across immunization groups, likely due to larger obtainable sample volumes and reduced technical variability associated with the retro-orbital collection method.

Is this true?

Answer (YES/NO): NO